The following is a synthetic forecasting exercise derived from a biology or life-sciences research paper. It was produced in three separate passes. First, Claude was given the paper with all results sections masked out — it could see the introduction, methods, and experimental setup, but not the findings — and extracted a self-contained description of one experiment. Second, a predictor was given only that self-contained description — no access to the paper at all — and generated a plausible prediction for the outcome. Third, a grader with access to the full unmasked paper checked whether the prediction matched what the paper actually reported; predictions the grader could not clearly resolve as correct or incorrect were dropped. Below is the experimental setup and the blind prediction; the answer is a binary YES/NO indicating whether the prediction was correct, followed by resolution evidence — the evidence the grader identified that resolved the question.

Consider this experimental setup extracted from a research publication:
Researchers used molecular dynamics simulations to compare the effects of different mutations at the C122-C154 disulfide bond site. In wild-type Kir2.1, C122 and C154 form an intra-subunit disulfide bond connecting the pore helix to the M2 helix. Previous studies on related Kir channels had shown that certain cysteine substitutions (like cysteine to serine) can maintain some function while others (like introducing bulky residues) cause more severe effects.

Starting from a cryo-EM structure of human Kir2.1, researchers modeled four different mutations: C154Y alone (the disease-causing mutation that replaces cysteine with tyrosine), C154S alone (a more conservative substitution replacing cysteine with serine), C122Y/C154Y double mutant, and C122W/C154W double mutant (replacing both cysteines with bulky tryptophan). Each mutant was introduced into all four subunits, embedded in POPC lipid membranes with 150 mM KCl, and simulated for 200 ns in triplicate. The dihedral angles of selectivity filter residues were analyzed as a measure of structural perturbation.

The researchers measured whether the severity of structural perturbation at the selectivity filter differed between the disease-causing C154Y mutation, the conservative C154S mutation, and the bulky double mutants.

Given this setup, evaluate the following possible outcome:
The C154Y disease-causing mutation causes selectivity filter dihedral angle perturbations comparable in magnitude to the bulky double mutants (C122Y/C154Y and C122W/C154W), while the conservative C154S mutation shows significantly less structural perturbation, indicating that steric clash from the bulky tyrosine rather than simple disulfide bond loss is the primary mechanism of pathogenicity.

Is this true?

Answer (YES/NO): NO